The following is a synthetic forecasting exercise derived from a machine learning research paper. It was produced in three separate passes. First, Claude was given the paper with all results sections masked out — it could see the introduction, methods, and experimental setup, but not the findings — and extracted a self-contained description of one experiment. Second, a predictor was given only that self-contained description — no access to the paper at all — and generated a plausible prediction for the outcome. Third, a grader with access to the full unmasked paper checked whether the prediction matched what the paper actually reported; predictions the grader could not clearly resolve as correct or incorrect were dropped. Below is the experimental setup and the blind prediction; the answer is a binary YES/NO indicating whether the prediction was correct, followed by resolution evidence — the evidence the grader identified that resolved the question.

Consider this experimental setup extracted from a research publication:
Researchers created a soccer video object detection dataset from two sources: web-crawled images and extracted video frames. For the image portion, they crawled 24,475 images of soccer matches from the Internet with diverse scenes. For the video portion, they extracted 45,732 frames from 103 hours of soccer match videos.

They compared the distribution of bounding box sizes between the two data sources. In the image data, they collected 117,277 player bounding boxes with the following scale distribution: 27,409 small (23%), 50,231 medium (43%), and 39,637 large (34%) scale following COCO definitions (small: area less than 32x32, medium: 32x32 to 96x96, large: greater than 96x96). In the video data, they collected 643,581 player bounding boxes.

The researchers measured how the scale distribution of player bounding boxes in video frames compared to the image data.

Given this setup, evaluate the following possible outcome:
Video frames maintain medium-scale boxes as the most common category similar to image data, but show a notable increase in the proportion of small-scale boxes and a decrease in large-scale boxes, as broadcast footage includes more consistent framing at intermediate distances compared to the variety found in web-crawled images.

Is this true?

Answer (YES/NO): NO